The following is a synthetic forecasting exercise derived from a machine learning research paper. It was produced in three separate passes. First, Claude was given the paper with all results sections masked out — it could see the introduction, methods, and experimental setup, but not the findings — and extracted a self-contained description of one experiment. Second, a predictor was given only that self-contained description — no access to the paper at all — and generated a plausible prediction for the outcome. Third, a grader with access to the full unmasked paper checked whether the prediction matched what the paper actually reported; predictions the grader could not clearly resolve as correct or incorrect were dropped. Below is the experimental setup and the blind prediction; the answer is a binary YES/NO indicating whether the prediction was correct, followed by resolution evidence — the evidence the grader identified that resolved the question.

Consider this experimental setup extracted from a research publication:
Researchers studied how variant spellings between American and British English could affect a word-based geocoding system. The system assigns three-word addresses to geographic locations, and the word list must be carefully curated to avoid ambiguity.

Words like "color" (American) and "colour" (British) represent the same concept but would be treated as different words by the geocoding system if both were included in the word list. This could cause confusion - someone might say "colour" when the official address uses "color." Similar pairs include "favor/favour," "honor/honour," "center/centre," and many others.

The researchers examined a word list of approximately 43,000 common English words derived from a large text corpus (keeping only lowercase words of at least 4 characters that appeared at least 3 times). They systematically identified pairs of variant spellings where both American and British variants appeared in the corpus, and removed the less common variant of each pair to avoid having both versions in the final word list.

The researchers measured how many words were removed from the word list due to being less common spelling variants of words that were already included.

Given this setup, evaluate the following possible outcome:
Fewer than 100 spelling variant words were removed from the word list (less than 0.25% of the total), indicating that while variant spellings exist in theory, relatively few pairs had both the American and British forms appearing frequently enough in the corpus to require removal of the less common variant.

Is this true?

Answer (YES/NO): NO